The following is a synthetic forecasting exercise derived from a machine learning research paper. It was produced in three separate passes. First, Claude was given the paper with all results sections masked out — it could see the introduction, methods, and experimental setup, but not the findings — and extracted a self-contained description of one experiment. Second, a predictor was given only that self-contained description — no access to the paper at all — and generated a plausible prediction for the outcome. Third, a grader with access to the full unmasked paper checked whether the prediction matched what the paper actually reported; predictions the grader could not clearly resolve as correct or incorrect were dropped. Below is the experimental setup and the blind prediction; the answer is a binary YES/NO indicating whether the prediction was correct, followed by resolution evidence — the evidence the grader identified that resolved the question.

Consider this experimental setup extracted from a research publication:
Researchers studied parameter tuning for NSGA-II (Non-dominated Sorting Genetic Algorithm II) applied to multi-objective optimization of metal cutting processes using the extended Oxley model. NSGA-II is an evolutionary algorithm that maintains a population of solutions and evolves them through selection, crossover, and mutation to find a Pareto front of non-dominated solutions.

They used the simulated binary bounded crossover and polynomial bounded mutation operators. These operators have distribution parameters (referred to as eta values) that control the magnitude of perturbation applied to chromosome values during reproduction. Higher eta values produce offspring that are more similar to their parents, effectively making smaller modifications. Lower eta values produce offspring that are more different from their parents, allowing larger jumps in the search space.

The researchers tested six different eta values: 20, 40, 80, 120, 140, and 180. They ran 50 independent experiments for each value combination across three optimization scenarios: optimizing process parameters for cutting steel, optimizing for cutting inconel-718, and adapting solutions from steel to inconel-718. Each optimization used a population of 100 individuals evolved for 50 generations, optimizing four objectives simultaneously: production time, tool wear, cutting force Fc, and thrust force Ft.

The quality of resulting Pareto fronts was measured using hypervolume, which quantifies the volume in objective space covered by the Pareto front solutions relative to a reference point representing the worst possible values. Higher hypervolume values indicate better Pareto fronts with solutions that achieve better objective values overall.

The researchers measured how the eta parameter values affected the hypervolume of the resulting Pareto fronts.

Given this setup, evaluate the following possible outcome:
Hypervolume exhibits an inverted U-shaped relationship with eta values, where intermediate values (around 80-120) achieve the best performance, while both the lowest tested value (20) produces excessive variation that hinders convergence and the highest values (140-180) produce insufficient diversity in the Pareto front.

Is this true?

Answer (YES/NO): NO